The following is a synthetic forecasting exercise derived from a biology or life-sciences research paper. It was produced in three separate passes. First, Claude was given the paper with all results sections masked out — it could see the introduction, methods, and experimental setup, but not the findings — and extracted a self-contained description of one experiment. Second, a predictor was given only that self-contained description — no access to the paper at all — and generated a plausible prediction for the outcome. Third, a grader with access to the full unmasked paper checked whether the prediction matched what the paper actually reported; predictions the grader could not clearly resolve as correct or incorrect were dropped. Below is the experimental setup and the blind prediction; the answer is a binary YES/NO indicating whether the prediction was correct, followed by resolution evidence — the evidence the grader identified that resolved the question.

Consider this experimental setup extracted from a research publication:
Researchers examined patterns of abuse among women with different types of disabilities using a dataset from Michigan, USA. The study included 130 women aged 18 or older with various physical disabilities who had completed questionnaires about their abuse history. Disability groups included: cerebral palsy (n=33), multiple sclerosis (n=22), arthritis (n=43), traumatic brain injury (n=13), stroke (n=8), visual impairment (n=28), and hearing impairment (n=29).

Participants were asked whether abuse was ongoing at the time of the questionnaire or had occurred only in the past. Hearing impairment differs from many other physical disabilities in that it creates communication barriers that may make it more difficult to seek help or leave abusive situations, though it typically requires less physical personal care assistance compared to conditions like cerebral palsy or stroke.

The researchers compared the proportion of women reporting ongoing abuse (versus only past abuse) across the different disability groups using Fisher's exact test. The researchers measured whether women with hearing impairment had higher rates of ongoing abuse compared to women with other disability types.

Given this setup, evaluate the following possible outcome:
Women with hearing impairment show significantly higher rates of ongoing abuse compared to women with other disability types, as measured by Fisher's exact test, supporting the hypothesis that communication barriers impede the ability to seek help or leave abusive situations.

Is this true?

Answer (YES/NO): YES